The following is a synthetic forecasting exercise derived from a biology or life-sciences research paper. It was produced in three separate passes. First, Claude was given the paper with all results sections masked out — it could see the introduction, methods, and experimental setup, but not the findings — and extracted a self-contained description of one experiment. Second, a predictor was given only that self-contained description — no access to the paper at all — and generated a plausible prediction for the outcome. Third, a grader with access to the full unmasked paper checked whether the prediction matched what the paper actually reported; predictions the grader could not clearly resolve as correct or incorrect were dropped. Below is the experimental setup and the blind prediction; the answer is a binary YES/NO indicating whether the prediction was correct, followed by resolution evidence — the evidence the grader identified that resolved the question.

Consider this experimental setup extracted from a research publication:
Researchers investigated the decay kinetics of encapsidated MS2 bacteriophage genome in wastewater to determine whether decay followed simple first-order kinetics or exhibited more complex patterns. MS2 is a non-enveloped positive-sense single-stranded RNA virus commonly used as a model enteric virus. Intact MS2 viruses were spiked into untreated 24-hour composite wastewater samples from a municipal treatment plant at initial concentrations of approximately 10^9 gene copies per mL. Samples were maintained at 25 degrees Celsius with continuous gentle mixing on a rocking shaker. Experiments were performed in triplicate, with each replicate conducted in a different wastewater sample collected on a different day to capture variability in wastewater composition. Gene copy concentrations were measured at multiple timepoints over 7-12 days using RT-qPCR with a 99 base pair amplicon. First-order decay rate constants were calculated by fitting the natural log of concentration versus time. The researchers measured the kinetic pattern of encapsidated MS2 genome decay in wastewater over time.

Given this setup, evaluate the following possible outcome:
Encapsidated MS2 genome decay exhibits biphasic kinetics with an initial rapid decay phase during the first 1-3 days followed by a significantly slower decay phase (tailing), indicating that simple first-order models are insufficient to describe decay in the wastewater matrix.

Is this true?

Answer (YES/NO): NO